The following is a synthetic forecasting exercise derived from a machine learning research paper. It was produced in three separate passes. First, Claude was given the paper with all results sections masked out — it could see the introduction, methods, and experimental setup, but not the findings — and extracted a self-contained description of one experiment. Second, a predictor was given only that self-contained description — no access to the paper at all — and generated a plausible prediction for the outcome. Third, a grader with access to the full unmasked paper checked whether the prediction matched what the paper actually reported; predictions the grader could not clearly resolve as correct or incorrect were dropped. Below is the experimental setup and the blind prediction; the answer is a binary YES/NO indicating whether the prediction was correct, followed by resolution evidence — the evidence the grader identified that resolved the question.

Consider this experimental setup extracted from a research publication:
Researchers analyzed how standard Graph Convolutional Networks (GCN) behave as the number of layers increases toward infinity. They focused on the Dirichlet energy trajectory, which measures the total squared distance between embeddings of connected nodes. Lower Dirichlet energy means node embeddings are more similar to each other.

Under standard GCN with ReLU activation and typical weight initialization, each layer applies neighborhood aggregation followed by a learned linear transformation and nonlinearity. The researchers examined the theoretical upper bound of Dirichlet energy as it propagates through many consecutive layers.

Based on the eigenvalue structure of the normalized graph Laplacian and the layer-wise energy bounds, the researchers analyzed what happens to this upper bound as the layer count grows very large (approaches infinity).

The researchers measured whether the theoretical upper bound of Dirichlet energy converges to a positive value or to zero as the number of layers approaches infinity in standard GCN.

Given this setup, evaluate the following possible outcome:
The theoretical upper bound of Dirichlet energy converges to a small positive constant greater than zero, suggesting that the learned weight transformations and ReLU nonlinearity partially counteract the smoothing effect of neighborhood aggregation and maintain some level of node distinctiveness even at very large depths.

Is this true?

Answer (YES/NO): NO